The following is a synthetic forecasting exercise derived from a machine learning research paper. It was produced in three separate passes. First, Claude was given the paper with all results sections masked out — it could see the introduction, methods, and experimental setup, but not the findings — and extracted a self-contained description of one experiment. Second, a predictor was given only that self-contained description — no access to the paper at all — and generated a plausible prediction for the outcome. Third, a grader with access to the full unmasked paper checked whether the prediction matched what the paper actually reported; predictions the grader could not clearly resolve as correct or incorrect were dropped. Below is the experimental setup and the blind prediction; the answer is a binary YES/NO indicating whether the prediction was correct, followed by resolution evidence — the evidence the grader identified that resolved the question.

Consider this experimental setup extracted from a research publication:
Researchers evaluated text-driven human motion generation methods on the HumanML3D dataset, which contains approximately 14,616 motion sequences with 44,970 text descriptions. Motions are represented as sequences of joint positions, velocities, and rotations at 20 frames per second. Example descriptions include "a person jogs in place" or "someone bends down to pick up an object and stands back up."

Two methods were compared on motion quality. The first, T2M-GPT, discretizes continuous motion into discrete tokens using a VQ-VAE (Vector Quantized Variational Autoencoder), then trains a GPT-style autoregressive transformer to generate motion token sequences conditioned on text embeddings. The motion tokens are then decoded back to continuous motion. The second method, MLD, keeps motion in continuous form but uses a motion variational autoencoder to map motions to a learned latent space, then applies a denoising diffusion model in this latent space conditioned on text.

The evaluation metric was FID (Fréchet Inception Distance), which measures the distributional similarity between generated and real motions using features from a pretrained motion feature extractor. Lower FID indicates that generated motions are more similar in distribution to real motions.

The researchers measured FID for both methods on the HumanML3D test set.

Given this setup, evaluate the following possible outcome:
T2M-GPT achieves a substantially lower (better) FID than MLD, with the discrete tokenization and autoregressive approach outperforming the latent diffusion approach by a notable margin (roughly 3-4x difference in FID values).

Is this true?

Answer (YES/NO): YES